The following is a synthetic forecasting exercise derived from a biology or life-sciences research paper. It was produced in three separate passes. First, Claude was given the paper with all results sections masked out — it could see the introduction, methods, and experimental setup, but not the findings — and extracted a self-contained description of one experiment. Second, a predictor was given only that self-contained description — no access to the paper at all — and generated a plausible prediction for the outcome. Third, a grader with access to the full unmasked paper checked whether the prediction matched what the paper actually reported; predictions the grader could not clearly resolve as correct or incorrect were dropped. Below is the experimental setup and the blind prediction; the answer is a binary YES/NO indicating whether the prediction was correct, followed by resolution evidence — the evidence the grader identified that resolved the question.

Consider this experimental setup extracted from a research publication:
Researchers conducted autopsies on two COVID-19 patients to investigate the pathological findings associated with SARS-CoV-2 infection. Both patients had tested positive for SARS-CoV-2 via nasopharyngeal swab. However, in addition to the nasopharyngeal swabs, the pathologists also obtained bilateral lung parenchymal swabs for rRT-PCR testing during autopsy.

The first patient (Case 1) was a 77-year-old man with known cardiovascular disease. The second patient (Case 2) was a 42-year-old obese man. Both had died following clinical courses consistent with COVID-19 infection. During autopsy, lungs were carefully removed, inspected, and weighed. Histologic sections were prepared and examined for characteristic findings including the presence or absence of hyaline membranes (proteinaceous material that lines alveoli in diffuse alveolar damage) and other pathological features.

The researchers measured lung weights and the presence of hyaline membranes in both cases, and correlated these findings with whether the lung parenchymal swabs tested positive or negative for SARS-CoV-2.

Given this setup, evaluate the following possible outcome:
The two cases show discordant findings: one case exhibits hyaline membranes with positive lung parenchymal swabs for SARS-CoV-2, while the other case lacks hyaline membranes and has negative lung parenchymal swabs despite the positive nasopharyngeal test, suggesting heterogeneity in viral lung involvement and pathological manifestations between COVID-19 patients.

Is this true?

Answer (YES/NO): YES